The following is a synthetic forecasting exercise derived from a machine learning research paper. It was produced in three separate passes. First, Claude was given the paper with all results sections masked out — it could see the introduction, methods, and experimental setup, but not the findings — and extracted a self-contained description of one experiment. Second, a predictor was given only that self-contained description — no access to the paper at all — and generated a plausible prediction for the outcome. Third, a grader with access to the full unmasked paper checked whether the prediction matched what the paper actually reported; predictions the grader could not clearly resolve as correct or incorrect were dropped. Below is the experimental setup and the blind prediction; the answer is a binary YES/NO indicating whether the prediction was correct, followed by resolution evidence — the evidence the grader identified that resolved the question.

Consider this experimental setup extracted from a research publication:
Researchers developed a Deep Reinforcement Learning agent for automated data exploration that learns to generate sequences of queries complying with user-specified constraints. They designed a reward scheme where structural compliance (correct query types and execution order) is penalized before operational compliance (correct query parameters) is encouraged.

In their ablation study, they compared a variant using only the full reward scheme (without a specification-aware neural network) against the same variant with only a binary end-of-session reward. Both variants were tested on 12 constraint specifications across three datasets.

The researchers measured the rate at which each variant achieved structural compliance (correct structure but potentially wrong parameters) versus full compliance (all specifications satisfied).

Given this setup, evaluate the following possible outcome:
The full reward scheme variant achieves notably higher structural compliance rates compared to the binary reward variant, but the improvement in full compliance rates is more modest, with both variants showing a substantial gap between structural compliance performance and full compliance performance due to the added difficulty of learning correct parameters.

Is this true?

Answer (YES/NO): NO